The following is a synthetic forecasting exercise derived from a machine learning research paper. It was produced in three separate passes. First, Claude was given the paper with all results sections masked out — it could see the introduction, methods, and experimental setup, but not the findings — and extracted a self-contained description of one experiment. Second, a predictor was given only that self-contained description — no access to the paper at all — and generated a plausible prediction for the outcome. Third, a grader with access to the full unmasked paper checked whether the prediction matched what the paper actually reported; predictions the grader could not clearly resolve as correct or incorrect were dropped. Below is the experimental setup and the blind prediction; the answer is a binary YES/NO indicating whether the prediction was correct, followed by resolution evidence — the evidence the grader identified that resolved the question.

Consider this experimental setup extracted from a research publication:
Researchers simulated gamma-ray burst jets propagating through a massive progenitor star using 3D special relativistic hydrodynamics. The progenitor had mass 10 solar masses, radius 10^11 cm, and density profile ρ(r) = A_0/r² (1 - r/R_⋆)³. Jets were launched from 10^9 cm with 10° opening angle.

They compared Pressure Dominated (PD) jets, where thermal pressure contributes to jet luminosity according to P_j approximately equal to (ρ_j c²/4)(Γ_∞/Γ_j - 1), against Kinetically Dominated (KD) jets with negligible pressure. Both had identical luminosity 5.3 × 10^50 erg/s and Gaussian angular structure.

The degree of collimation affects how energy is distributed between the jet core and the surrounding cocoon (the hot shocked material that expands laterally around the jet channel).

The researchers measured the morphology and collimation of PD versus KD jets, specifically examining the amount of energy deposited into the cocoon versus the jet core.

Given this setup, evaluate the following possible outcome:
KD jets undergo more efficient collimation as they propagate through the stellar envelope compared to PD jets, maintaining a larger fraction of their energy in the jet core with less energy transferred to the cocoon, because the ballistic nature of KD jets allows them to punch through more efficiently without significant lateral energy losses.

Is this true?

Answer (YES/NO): NO